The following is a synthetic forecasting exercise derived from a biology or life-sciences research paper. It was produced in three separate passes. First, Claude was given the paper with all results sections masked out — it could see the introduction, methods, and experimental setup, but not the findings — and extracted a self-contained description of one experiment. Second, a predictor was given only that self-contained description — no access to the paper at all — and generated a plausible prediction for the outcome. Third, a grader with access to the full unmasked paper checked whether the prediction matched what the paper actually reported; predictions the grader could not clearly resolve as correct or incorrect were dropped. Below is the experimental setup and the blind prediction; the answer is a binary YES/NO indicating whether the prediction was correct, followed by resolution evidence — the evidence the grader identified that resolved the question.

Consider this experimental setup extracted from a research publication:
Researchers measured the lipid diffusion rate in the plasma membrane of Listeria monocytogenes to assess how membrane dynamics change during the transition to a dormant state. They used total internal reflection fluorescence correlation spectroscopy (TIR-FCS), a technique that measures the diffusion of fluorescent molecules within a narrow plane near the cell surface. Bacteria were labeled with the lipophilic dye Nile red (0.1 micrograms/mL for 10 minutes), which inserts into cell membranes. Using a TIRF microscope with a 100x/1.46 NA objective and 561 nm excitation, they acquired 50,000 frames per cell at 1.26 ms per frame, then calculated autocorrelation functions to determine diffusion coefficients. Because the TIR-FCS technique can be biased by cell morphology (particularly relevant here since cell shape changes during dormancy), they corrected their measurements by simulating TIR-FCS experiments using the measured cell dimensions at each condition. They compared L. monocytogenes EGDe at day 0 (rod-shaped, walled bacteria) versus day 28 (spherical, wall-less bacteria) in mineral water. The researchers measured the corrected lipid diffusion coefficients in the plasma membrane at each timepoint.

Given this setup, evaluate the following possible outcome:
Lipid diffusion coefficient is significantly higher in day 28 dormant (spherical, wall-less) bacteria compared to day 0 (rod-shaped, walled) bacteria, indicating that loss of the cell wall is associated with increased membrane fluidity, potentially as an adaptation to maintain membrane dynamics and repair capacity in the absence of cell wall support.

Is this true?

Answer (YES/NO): NO